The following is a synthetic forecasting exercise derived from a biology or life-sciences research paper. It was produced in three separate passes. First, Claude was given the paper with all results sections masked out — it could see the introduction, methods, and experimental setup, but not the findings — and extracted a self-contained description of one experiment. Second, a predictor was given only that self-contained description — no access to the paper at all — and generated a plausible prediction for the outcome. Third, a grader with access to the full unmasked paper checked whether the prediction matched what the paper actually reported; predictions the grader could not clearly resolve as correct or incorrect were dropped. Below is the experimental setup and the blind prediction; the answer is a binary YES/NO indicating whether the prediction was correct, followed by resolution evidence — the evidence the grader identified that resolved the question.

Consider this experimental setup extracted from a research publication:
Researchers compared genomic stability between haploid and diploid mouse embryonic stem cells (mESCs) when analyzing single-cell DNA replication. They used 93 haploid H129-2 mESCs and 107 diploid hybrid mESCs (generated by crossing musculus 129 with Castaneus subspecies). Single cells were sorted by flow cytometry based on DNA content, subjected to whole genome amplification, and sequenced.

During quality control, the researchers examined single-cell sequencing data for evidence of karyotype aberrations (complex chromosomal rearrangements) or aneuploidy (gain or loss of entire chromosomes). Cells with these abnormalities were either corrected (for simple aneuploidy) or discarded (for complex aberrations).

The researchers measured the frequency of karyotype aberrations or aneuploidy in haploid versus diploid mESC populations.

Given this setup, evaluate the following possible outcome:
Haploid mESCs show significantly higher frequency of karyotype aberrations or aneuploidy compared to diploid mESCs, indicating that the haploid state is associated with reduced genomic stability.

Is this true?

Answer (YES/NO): NO